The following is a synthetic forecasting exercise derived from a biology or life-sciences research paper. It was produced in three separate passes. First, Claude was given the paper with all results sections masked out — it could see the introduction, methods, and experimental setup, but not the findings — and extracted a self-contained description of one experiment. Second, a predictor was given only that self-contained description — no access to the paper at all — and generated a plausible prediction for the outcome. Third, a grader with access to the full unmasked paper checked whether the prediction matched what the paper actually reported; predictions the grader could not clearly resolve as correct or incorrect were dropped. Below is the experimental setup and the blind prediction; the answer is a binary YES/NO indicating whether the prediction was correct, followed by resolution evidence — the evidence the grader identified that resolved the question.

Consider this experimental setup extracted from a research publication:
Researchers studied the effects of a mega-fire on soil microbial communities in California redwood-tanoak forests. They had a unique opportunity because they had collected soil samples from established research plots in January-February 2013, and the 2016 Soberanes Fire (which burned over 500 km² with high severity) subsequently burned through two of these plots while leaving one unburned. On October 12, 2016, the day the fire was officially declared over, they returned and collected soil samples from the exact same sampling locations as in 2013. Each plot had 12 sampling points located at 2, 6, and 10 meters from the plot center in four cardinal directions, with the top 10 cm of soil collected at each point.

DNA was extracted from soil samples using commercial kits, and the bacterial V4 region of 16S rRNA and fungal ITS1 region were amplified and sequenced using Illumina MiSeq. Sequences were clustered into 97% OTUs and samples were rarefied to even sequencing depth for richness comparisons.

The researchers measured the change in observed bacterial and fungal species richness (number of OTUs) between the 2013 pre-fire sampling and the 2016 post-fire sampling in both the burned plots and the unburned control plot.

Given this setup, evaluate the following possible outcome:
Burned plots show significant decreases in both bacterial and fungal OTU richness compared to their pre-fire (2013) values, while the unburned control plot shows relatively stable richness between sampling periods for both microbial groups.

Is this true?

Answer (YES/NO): YES